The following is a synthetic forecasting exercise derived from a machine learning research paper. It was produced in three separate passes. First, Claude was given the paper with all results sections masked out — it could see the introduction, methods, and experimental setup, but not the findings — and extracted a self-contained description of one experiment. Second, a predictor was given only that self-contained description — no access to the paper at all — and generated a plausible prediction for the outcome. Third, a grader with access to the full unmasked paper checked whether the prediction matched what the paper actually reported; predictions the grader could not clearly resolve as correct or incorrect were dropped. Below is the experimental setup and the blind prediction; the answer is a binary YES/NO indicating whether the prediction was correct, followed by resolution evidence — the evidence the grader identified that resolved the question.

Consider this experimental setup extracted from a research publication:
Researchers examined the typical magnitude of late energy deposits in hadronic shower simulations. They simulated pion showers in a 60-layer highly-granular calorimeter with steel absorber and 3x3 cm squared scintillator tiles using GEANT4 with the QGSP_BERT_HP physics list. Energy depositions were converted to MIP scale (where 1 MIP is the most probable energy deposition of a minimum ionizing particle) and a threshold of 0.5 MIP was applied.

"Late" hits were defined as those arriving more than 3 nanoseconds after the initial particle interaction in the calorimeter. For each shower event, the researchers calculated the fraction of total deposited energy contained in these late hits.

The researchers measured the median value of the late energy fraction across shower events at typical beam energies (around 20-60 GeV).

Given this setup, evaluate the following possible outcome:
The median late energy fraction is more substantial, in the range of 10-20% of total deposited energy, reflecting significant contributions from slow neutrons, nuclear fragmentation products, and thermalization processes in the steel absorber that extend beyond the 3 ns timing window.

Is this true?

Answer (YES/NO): NO